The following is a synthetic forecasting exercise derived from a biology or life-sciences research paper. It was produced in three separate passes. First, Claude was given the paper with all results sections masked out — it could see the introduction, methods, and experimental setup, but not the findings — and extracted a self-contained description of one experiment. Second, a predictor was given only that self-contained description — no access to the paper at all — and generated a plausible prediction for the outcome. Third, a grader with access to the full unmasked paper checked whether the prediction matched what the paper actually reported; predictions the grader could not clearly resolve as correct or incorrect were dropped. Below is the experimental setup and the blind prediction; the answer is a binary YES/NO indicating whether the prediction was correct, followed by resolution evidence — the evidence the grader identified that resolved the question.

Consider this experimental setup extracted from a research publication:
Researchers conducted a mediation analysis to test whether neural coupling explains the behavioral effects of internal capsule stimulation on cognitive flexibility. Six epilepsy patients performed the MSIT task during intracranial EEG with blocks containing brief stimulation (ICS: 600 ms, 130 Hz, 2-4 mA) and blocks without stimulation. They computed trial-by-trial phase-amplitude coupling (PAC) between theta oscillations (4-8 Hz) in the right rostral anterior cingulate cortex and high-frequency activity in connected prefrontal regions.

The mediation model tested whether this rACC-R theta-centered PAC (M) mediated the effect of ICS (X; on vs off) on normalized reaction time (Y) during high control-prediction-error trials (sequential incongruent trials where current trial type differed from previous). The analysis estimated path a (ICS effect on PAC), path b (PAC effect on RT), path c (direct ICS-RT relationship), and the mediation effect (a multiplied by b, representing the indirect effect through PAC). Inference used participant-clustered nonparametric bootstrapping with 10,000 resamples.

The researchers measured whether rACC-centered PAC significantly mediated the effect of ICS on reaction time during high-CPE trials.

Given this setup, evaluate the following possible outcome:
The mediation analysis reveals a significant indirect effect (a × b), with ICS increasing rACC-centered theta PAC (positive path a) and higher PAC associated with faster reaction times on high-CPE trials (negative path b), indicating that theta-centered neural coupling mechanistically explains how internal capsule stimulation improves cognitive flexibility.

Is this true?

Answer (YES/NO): YES